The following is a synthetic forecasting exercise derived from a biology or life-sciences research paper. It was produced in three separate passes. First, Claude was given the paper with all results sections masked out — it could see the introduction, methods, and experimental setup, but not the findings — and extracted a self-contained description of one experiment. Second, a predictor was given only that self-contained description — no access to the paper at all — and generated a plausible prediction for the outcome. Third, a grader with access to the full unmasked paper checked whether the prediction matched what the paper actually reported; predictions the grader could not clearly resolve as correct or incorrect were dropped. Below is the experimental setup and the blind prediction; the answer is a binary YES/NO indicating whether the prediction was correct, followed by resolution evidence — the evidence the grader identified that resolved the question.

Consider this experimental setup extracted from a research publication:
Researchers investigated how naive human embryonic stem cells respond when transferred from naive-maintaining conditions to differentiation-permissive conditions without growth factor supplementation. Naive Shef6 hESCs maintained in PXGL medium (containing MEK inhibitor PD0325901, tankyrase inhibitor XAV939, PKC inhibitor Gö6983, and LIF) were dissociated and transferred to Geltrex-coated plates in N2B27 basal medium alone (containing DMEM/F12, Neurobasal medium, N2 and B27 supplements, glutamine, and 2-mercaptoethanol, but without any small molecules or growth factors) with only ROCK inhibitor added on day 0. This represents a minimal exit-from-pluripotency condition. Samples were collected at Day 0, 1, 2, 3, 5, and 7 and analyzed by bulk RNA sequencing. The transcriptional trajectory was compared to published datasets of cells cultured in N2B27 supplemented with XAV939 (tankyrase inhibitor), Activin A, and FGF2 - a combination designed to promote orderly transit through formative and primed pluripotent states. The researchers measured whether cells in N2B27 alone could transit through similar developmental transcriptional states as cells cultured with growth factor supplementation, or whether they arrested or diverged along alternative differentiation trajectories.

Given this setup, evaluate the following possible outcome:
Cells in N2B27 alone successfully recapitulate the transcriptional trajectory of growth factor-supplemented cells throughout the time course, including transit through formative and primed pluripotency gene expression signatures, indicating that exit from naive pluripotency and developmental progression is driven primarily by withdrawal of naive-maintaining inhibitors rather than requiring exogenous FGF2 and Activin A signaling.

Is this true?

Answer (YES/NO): YES